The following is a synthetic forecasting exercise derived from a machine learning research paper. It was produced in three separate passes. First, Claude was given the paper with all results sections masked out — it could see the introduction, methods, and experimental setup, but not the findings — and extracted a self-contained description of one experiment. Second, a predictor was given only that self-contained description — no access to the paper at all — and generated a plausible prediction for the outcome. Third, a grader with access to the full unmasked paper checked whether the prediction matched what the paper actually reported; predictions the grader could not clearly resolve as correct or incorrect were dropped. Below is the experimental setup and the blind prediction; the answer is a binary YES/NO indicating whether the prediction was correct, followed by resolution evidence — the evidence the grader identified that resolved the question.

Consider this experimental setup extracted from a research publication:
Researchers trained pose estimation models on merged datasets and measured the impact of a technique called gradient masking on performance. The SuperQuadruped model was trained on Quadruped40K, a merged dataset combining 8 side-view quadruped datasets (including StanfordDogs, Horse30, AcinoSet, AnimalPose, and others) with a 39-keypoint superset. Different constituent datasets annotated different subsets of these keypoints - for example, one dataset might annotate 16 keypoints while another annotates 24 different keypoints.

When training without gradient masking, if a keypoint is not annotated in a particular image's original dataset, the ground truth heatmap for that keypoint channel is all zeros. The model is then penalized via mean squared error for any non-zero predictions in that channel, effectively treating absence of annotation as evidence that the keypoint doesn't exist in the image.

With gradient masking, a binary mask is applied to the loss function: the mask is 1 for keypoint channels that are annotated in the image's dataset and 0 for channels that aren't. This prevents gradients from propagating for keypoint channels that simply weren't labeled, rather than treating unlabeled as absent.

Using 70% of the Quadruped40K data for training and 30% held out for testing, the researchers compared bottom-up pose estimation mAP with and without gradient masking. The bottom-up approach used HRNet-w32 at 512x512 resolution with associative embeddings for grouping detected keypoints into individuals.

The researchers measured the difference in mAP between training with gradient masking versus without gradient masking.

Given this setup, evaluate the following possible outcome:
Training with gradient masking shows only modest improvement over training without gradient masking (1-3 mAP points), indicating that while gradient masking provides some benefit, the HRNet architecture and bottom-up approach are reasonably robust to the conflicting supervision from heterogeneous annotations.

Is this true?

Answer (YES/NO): NO